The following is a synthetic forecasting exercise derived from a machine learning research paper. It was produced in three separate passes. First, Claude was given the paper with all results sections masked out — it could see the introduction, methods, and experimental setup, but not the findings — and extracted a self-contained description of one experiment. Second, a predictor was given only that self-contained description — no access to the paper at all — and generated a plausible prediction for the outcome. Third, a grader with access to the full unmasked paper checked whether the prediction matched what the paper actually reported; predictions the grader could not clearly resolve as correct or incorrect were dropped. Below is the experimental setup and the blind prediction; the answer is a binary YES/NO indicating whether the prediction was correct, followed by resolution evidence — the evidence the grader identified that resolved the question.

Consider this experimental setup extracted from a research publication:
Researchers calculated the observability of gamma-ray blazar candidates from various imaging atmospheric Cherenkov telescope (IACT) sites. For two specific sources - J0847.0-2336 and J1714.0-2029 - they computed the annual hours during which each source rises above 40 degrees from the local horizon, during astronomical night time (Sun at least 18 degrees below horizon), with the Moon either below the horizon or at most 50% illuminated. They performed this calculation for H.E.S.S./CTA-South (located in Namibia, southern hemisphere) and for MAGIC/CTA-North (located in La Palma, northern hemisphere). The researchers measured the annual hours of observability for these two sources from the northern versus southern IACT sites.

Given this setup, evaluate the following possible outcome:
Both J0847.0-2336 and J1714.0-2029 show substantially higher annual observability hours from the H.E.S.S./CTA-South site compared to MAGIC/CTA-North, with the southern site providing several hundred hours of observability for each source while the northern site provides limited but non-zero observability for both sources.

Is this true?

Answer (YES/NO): NO